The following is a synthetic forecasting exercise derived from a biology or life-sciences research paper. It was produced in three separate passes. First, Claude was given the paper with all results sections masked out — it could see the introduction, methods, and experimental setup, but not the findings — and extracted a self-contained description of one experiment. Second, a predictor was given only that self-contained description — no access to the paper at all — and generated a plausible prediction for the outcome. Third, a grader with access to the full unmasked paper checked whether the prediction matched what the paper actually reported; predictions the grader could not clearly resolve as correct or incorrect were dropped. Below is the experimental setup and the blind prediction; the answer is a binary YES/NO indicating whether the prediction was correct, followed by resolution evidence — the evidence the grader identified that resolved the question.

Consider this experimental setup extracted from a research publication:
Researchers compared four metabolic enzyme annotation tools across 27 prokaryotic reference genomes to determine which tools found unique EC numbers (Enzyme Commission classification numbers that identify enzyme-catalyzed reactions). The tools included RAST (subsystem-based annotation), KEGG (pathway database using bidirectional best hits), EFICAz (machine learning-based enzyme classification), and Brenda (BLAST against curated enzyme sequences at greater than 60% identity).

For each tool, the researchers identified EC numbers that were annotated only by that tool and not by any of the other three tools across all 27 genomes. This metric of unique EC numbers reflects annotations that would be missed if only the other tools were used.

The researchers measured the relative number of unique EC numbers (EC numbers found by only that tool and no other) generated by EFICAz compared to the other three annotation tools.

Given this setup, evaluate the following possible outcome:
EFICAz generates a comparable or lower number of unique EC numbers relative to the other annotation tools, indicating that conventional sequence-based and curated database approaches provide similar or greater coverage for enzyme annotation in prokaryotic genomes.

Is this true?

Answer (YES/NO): YES